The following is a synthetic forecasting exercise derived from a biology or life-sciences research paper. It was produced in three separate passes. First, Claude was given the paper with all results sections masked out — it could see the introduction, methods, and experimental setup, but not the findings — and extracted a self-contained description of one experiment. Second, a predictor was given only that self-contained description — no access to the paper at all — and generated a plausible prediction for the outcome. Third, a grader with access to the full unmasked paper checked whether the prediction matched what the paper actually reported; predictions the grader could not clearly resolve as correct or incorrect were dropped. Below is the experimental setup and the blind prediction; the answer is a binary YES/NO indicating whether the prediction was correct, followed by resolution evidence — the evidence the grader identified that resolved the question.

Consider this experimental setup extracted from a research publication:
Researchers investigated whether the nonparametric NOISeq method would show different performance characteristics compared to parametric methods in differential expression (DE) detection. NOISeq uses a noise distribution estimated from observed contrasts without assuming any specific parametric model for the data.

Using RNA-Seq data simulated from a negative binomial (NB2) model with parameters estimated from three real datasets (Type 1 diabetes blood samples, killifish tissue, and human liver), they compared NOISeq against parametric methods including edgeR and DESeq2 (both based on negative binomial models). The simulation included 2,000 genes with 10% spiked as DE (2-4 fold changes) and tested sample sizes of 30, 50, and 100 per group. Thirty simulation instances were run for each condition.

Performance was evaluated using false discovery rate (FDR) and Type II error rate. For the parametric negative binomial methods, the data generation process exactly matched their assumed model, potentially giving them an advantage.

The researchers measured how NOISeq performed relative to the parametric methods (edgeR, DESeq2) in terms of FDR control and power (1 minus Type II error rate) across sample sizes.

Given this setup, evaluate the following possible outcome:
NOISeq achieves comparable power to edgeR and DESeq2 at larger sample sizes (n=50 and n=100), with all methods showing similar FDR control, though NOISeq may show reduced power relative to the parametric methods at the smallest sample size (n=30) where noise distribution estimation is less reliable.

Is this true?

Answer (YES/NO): NO